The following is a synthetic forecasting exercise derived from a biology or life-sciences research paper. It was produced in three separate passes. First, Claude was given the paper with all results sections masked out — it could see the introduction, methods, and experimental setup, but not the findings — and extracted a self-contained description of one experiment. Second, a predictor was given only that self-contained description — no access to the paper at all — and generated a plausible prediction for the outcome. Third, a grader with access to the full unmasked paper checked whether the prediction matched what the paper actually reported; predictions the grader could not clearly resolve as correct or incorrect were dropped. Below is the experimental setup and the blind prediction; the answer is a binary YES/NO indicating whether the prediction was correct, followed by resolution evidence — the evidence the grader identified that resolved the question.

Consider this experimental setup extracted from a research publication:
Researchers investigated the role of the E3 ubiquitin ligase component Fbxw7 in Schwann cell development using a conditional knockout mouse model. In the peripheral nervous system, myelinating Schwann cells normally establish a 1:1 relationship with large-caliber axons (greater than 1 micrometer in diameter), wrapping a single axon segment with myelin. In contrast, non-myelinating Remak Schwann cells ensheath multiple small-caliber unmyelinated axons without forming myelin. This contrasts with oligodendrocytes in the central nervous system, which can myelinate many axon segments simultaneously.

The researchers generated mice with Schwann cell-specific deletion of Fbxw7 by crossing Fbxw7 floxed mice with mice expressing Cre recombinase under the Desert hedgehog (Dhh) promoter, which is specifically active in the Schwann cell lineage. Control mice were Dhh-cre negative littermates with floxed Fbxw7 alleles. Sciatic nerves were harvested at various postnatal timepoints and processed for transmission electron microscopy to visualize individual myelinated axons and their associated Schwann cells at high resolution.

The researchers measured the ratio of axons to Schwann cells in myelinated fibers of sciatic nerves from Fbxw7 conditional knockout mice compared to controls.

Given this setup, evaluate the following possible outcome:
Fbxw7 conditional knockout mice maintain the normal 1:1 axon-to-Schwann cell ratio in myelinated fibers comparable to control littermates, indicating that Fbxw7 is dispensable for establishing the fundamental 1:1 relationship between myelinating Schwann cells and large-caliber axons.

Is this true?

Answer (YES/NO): NO